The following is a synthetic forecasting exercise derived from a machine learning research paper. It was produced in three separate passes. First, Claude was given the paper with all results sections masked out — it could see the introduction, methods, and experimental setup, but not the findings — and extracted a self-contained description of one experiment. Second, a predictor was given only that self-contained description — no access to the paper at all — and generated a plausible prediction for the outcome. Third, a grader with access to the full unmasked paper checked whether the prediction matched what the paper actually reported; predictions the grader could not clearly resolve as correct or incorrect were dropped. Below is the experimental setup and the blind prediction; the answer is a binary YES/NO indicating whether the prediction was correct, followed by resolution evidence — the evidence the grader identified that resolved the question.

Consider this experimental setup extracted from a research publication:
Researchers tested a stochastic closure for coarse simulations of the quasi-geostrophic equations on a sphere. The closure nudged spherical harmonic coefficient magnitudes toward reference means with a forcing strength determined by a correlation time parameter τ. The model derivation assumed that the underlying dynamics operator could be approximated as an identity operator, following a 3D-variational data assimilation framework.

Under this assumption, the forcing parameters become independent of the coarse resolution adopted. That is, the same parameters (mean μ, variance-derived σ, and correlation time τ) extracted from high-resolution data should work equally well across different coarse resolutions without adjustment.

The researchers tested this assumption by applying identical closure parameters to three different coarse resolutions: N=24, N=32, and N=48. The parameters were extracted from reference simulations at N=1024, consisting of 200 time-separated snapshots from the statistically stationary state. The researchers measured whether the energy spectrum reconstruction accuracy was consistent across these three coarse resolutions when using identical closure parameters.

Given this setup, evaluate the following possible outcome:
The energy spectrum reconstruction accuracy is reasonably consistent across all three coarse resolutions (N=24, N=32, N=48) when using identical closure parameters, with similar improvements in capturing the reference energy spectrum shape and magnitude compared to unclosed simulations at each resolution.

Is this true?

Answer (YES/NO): YES